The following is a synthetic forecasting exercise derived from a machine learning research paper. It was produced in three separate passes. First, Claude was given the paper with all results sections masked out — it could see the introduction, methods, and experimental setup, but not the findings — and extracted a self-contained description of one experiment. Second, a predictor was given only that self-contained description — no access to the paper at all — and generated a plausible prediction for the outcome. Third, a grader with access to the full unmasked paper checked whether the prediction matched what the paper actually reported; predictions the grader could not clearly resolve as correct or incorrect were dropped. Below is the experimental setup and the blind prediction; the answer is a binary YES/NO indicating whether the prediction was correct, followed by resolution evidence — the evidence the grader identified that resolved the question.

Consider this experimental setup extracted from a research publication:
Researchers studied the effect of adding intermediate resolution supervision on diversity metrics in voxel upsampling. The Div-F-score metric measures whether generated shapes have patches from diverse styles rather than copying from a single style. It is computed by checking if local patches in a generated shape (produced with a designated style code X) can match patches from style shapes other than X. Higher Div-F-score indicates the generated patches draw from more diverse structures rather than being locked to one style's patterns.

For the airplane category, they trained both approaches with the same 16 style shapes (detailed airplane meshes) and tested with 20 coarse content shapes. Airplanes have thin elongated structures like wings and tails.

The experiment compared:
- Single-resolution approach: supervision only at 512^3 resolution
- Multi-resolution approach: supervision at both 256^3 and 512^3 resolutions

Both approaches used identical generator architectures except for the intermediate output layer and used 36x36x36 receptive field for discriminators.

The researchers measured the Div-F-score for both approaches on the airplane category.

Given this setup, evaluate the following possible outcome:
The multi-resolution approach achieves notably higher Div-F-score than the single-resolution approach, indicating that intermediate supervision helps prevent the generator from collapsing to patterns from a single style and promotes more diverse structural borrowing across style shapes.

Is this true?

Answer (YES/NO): NO